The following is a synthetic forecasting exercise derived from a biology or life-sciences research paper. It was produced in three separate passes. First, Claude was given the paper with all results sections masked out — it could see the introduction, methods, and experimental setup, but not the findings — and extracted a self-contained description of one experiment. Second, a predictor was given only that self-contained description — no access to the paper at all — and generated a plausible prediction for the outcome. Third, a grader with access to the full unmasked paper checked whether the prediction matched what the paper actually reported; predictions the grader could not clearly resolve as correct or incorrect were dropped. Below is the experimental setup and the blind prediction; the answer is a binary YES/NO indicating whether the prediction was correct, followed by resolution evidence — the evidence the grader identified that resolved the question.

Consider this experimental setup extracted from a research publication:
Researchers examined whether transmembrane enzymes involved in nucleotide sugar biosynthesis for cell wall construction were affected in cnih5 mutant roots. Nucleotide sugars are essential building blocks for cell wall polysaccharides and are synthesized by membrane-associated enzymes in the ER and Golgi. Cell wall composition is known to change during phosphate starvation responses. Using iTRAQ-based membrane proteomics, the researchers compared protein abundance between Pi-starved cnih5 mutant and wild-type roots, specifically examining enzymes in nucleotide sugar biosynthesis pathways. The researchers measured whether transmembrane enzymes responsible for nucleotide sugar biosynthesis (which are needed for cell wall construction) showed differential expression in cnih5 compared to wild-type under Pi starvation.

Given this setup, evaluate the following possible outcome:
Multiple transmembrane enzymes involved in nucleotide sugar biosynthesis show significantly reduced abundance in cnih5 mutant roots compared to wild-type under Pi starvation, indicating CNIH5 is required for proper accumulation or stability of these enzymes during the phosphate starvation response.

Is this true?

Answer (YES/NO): YES